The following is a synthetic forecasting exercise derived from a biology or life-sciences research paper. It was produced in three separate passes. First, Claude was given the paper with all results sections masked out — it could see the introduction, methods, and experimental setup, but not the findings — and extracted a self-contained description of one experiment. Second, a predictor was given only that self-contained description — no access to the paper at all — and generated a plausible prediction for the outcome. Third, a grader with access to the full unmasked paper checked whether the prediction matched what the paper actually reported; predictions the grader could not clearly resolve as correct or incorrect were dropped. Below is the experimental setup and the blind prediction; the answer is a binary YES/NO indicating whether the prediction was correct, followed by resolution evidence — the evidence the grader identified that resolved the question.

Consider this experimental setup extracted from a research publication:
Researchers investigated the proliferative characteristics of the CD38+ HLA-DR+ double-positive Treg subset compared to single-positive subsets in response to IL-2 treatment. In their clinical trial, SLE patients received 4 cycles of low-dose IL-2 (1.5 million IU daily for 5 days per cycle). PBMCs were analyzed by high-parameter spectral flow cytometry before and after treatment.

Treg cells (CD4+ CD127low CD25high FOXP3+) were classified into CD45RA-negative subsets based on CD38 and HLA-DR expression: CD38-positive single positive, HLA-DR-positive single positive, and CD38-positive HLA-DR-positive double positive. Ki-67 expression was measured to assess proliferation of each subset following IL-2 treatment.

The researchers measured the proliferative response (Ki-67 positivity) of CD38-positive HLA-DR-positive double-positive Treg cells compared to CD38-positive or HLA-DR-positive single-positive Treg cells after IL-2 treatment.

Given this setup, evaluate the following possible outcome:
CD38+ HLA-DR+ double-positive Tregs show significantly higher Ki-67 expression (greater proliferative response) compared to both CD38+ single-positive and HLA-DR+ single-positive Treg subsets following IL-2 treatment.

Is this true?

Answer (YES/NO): YES